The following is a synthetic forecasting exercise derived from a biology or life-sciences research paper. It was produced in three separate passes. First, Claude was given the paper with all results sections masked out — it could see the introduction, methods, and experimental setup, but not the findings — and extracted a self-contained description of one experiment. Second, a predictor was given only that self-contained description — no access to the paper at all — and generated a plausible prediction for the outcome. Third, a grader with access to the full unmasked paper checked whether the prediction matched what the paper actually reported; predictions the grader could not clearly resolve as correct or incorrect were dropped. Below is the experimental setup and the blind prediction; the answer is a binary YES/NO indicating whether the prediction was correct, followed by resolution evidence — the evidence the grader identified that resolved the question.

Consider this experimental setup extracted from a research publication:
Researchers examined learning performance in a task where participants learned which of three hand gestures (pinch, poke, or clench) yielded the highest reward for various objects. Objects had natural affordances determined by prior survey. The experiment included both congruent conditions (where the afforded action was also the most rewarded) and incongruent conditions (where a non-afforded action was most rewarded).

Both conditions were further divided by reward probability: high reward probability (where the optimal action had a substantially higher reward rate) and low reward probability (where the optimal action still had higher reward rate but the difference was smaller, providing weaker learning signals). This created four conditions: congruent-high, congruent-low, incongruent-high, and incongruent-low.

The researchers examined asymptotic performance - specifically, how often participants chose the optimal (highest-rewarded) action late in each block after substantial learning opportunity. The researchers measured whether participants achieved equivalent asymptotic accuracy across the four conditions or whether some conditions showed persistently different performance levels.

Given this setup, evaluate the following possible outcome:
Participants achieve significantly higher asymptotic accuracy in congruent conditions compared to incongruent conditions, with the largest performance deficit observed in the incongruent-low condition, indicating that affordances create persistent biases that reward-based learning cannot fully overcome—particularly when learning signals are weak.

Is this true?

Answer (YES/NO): NO